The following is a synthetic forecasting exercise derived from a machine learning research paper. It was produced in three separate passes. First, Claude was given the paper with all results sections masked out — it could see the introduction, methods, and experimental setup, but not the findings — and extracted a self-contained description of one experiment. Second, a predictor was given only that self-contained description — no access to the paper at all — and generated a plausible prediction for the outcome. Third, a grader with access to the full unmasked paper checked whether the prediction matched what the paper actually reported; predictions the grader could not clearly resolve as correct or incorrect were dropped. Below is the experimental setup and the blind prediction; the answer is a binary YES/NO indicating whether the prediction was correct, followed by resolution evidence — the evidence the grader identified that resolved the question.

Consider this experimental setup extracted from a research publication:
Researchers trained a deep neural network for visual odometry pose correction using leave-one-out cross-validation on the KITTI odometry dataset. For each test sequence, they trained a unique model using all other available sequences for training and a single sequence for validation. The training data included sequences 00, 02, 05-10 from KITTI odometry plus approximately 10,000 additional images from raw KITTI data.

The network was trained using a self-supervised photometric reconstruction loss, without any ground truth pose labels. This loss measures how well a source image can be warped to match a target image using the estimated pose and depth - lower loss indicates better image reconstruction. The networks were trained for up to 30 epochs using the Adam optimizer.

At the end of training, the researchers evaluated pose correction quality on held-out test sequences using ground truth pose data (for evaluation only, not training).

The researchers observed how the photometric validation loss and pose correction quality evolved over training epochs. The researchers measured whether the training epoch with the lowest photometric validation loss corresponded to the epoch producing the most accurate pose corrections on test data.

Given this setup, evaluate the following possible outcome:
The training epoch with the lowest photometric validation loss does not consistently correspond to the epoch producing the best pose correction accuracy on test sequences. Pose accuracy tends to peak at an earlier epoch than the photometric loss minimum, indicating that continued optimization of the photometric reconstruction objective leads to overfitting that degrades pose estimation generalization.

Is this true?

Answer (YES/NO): NO